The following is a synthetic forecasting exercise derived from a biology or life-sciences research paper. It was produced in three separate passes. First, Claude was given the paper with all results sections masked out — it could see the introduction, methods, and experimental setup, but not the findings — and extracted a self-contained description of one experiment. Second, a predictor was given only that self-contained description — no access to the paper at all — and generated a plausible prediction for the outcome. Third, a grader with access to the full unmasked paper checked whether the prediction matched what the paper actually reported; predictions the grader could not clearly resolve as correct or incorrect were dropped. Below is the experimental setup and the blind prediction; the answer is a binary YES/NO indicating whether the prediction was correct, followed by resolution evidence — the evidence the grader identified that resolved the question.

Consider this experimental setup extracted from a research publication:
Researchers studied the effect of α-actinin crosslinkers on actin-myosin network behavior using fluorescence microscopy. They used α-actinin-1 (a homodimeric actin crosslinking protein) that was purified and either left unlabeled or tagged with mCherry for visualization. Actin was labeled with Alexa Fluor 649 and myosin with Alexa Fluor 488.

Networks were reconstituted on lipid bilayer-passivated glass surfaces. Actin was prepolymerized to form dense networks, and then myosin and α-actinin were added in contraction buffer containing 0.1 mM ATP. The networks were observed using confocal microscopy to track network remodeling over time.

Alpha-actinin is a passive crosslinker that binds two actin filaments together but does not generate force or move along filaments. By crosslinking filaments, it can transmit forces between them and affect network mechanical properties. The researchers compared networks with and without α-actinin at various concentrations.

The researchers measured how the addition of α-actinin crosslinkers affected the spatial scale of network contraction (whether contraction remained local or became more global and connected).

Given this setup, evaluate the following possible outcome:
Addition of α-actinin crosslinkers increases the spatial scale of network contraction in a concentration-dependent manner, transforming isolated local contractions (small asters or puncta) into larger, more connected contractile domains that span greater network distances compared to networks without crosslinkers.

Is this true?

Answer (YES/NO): YES